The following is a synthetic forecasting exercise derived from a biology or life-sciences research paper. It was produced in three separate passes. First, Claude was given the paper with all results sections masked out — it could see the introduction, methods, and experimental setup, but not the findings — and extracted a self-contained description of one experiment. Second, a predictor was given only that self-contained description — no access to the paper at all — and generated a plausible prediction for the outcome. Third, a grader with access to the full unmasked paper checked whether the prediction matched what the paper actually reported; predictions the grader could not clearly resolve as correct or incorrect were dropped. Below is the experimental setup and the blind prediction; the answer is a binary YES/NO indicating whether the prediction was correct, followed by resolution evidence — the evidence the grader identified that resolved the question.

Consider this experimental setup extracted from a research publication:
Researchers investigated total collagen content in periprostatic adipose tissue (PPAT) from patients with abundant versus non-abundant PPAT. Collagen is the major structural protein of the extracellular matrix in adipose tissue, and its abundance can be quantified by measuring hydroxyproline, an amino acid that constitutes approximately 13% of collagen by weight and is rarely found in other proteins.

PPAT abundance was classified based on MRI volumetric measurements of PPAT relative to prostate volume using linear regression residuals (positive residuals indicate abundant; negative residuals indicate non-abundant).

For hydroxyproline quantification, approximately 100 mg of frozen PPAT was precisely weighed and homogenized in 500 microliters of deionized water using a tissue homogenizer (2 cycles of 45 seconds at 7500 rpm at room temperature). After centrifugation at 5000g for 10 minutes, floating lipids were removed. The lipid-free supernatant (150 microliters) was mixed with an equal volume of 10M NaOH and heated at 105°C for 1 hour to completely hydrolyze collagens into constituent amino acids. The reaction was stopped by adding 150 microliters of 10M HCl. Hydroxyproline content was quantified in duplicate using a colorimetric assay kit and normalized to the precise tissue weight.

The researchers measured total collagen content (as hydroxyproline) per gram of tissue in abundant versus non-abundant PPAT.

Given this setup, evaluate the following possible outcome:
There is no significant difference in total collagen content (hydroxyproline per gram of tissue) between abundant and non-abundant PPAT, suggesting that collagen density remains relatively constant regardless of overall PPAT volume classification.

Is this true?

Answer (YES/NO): NO